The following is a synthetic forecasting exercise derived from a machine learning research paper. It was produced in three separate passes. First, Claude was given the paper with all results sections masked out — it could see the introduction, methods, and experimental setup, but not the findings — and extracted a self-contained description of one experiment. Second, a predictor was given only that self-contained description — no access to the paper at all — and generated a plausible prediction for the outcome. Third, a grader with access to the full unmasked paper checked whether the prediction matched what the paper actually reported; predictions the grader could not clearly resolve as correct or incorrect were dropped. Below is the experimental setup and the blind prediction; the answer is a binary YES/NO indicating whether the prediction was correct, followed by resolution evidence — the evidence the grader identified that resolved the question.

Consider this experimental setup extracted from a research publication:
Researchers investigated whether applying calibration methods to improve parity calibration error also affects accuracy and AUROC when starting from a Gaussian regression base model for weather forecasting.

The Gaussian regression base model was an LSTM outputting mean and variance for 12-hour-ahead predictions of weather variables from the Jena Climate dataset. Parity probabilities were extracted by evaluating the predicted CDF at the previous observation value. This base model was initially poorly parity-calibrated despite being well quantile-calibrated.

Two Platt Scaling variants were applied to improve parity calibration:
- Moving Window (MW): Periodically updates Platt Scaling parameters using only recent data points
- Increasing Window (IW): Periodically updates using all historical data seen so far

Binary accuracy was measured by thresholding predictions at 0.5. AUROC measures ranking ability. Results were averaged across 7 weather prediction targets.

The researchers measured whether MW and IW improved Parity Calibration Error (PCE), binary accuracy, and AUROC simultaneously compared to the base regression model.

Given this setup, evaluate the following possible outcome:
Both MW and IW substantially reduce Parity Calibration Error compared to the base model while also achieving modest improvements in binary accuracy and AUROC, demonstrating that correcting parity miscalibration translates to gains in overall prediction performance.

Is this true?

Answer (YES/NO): NO